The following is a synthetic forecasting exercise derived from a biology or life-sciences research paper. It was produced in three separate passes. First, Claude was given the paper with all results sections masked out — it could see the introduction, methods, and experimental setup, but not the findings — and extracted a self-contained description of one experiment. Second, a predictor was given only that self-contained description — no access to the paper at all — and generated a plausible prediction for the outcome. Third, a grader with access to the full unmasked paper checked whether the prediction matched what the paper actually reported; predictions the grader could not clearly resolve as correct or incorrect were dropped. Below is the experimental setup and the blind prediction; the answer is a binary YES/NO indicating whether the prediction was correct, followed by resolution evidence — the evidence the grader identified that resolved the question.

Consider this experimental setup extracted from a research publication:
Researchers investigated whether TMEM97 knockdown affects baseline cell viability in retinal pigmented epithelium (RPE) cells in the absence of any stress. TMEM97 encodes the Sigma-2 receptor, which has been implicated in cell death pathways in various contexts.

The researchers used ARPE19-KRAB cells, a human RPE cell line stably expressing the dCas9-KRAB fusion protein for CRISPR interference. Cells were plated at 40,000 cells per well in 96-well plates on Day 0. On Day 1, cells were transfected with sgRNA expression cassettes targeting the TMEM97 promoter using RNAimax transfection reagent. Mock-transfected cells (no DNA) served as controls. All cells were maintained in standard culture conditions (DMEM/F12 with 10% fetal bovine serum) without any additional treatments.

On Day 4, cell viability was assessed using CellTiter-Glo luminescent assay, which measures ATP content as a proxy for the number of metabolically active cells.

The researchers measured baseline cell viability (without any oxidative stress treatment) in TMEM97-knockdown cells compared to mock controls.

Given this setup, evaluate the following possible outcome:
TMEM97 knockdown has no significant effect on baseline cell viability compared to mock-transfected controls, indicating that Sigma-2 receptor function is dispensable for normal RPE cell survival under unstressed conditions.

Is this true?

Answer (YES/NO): YES